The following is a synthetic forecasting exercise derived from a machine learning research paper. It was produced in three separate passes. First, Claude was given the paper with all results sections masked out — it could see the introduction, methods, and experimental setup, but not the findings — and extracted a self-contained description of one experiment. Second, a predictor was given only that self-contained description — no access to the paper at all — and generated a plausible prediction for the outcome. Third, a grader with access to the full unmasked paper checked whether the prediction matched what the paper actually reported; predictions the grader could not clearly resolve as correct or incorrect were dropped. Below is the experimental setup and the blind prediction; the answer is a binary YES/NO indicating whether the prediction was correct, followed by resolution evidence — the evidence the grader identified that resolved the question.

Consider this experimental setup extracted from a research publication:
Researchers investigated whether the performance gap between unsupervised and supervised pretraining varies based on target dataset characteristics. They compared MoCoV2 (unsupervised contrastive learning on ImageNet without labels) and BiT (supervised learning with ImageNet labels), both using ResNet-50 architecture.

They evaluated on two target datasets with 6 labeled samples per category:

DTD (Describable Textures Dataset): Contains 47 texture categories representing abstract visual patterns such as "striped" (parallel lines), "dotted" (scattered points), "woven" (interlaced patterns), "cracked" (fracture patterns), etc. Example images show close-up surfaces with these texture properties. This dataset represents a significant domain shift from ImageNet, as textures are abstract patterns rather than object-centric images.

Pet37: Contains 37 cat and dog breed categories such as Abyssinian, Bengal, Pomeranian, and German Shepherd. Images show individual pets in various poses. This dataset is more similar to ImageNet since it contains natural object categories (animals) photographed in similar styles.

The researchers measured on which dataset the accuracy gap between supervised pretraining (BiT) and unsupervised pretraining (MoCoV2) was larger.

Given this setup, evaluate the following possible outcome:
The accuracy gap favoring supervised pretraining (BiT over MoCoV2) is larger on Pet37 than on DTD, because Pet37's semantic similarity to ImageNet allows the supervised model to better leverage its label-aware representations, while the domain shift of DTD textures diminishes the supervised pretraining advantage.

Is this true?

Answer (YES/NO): YES